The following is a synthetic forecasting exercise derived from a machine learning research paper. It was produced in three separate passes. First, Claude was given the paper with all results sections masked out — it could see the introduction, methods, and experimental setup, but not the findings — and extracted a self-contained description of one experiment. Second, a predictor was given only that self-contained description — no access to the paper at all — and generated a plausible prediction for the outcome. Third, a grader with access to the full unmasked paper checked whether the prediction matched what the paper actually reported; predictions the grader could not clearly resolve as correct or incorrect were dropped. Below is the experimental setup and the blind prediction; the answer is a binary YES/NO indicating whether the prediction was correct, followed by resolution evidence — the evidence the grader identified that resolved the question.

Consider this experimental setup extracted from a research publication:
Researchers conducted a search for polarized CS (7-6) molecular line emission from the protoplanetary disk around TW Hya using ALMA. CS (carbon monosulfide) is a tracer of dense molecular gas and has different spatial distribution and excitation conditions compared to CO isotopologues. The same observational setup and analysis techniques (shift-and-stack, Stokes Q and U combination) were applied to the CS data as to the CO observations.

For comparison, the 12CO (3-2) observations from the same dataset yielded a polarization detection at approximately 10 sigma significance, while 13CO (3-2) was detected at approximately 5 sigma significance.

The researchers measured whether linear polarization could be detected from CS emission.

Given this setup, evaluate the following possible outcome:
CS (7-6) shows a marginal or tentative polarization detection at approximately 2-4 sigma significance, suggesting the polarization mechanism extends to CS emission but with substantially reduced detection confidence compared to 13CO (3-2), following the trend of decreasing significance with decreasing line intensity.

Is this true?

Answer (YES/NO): YES